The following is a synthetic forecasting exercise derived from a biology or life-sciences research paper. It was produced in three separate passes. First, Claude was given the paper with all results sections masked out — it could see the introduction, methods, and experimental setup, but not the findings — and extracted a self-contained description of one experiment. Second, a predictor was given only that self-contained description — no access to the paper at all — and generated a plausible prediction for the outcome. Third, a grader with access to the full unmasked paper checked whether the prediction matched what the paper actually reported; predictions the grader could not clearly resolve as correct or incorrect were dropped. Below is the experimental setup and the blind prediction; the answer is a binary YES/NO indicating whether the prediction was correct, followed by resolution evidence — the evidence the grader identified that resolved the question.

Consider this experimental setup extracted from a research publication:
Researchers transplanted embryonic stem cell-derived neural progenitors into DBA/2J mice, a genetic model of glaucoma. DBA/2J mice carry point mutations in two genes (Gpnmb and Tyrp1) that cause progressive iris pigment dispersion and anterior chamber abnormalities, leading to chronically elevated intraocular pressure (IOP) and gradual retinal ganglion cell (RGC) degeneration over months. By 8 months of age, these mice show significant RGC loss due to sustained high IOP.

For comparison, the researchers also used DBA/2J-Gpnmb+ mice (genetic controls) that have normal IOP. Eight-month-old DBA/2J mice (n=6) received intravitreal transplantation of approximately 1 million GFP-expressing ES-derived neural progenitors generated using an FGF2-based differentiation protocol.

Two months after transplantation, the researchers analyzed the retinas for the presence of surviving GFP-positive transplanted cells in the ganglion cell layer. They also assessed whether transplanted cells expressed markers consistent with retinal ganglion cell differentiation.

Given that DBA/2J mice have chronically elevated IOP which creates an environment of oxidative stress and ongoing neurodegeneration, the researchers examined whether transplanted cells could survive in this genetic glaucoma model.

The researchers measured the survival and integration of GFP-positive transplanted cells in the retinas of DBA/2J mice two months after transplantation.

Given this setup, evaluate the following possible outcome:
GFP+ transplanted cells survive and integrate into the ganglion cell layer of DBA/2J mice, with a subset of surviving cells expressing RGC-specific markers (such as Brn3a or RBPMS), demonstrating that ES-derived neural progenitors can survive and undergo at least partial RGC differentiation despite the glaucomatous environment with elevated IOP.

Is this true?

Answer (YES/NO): NO